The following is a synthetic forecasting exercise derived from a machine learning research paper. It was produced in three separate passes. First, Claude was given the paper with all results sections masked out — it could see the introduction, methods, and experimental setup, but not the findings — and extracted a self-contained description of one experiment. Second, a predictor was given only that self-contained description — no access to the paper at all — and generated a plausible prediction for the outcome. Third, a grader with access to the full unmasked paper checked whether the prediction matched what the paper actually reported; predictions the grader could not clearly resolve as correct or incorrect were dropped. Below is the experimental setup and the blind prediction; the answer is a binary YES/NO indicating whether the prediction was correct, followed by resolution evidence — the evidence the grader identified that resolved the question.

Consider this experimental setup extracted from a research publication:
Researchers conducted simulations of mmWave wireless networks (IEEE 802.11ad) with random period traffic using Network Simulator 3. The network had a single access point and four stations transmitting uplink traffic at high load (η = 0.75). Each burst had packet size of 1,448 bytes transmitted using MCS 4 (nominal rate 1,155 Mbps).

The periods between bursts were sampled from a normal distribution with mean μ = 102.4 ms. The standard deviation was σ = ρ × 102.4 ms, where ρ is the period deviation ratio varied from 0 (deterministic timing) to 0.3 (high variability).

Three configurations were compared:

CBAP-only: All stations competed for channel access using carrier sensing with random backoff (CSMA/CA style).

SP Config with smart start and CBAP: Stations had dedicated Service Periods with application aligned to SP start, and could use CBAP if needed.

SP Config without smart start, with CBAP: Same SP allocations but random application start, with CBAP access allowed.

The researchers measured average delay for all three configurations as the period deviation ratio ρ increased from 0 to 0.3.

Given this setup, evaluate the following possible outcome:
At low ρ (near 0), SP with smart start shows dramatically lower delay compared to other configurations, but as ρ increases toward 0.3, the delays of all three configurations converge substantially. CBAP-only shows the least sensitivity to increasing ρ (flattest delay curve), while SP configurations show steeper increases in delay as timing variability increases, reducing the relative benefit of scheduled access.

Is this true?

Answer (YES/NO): NO